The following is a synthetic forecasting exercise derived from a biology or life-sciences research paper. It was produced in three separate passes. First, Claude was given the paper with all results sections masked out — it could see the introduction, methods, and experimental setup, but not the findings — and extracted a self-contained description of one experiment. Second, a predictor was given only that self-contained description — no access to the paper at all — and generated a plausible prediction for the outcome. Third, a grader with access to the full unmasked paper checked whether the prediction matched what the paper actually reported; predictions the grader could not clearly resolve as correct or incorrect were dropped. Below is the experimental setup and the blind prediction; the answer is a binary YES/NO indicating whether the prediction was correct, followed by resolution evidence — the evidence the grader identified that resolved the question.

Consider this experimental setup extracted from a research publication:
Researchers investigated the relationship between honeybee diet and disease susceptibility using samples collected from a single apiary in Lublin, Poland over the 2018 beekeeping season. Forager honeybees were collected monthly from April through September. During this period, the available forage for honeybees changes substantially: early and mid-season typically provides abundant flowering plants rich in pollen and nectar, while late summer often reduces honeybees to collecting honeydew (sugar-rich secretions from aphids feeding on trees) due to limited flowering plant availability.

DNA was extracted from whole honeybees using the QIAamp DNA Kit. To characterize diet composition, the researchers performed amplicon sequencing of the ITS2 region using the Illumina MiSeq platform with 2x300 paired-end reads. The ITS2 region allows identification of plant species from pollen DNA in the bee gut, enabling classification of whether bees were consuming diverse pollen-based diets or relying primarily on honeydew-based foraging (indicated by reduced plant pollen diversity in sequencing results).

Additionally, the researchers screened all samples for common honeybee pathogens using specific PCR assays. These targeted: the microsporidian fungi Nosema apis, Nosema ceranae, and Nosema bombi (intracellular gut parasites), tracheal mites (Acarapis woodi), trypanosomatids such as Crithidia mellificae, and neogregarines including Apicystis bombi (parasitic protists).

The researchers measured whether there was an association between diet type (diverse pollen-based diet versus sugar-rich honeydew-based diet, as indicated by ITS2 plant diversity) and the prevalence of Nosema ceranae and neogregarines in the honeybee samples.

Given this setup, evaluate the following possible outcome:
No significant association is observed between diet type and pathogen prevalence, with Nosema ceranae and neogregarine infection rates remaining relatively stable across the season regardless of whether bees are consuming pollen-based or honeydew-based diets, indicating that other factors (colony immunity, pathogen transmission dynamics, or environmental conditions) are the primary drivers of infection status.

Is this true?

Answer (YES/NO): NO